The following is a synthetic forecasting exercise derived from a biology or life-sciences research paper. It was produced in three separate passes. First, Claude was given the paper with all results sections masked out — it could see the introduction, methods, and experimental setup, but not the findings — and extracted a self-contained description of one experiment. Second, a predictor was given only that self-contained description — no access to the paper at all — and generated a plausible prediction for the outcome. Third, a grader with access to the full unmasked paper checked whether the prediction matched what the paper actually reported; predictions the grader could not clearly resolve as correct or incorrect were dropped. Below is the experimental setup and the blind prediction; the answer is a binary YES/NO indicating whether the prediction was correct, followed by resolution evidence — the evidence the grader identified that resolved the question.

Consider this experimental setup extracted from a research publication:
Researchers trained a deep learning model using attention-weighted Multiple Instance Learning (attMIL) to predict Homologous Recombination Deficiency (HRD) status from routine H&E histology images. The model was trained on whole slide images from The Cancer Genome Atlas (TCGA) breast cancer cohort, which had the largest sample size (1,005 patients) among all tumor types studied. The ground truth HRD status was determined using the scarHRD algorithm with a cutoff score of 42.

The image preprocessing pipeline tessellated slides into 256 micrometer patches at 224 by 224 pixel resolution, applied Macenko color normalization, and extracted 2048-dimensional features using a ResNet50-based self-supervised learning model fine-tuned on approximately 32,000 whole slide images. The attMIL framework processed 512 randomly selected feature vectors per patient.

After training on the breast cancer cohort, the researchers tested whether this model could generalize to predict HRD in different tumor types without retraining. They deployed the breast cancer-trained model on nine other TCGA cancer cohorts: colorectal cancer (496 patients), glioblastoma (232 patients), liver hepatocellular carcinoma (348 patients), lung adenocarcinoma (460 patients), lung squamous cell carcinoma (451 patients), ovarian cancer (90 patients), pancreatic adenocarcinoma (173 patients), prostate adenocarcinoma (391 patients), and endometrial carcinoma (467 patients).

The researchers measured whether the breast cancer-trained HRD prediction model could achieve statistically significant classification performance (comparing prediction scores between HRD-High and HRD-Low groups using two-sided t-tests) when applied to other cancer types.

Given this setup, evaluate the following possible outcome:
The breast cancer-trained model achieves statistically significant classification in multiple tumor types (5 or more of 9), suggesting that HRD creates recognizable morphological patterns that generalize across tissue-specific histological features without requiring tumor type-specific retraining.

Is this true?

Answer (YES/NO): NO